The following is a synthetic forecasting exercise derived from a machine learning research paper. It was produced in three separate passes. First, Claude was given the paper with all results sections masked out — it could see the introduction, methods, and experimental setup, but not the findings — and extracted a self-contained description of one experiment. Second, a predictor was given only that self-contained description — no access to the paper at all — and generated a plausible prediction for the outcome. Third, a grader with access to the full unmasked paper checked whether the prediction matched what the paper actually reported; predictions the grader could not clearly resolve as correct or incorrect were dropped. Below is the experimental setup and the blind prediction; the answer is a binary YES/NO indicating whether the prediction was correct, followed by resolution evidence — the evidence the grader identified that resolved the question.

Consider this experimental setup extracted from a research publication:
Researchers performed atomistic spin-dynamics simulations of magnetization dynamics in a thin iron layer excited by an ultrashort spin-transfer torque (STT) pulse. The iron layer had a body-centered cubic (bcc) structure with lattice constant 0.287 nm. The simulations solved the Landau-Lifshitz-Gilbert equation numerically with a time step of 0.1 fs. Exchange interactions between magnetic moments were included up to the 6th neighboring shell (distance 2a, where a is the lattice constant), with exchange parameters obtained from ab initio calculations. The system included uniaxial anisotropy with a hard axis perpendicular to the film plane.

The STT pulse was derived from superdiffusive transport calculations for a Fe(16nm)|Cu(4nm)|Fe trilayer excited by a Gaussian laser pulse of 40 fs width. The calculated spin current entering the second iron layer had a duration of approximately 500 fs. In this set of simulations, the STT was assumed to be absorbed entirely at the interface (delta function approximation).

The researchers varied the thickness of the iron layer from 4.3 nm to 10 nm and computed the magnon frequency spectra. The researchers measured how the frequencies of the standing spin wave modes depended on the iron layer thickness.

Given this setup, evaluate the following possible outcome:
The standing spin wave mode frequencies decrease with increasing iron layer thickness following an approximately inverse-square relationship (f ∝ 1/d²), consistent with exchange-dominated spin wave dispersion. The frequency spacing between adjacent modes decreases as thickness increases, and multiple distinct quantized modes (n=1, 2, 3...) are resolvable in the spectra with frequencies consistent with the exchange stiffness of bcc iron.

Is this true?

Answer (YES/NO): YES